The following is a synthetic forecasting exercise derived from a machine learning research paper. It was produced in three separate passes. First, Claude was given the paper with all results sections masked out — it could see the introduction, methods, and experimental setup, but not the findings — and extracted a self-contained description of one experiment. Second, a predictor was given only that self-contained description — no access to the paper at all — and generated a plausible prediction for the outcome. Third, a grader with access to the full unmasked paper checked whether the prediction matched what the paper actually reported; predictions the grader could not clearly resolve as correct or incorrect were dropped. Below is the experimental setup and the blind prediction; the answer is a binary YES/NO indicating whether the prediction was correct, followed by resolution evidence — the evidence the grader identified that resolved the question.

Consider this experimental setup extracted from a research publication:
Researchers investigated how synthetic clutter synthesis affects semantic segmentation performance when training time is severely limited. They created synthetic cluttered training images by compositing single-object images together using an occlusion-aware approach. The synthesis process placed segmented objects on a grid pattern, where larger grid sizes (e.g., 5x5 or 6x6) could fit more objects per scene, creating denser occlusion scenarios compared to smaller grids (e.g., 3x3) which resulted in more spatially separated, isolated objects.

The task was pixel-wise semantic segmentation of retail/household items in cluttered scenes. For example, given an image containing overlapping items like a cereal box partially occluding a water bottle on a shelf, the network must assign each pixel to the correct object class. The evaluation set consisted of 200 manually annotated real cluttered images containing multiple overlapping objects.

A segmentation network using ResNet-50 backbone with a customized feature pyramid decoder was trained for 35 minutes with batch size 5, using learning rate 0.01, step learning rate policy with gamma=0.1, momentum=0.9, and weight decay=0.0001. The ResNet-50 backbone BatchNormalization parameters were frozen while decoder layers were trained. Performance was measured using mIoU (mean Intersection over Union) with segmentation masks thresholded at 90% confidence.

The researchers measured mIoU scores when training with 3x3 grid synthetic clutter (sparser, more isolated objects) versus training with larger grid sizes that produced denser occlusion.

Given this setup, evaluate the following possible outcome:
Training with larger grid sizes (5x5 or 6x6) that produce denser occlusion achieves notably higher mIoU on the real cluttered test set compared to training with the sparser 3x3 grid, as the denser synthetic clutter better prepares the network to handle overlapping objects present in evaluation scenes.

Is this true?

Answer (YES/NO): YES